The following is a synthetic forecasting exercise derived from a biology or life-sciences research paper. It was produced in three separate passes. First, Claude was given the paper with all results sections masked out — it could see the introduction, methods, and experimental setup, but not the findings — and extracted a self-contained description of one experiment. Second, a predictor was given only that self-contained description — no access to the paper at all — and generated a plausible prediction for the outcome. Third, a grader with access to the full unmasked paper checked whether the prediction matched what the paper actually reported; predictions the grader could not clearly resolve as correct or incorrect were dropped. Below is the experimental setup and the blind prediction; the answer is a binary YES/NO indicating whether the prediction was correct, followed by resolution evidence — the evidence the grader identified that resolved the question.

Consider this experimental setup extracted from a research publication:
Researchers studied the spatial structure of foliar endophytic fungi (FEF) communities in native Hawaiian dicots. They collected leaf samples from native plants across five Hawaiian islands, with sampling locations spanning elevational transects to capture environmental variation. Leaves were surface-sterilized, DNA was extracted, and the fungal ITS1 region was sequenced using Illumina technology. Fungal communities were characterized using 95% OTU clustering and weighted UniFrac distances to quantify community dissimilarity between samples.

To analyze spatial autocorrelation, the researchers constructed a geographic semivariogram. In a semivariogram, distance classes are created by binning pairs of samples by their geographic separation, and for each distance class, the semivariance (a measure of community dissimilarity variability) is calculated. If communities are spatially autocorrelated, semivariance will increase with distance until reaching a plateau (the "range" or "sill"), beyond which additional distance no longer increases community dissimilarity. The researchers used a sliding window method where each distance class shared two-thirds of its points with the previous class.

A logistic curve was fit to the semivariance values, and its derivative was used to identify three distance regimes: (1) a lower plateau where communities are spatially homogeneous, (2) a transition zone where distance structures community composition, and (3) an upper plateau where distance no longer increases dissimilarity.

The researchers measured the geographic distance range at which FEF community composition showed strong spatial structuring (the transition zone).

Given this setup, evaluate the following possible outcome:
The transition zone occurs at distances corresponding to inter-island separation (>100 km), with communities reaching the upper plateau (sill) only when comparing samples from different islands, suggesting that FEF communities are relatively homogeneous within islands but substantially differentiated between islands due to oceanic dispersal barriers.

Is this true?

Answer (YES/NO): NO